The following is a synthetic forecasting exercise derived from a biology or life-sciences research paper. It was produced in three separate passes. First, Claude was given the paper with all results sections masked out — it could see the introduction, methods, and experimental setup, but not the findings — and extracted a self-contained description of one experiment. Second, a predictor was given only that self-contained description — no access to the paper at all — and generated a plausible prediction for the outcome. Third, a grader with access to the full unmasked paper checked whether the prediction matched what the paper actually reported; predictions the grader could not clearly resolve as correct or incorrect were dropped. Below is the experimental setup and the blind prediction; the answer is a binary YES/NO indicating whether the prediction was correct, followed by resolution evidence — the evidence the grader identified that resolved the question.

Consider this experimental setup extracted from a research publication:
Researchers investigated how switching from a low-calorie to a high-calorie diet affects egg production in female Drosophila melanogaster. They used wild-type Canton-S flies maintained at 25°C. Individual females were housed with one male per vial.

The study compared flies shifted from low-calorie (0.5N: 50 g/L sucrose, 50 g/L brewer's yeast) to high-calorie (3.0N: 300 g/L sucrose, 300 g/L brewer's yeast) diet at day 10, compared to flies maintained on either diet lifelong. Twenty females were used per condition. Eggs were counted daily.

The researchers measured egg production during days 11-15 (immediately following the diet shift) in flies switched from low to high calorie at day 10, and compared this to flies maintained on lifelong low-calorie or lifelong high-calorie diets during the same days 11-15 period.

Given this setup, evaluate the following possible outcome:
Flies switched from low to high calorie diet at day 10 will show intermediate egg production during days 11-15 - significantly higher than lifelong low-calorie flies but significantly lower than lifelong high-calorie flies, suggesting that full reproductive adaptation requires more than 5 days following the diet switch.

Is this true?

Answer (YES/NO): NO